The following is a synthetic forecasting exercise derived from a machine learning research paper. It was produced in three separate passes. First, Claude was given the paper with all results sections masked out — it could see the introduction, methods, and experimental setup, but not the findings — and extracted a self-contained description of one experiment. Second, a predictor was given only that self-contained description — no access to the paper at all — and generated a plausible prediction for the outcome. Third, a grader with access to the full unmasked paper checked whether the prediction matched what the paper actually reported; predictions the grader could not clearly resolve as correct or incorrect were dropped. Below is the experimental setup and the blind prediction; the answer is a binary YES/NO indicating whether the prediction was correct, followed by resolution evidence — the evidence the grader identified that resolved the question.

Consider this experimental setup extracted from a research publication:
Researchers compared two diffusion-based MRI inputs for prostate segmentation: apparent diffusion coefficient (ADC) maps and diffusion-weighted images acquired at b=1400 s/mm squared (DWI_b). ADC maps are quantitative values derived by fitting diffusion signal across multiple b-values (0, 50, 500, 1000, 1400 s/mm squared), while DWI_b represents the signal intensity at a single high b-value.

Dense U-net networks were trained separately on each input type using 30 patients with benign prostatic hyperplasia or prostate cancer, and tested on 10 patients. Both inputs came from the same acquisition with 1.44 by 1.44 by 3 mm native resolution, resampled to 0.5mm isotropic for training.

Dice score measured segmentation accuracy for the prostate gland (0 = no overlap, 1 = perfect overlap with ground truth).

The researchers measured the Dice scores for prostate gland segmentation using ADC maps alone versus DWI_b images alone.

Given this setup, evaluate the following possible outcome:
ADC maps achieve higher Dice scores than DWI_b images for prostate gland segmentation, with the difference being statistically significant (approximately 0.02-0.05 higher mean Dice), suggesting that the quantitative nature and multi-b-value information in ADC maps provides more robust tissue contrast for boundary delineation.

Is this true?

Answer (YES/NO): NO